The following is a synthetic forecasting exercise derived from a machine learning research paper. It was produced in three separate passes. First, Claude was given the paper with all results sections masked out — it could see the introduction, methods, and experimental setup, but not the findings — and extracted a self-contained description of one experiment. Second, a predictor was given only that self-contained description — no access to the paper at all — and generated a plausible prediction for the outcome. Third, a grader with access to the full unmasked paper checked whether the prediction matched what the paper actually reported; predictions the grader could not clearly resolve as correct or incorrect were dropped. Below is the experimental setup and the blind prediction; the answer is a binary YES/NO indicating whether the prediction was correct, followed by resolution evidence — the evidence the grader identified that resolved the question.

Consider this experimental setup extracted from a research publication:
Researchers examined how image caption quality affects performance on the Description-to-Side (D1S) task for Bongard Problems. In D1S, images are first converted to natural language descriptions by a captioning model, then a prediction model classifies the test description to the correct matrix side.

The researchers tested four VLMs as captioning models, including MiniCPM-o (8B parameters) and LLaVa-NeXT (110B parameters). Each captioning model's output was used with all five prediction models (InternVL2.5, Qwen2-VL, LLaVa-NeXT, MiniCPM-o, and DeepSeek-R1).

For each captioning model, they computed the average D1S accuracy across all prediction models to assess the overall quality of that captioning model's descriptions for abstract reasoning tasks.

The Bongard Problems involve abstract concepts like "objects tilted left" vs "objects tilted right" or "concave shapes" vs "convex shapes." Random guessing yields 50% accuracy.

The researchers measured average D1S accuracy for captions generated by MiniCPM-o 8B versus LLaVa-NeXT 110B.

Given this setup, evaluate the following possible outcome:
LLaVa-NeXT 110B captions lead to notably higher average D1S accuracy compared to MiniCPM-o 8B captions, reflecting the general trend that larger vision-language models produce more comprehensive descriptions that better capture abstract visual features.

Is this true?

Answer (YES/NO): NO